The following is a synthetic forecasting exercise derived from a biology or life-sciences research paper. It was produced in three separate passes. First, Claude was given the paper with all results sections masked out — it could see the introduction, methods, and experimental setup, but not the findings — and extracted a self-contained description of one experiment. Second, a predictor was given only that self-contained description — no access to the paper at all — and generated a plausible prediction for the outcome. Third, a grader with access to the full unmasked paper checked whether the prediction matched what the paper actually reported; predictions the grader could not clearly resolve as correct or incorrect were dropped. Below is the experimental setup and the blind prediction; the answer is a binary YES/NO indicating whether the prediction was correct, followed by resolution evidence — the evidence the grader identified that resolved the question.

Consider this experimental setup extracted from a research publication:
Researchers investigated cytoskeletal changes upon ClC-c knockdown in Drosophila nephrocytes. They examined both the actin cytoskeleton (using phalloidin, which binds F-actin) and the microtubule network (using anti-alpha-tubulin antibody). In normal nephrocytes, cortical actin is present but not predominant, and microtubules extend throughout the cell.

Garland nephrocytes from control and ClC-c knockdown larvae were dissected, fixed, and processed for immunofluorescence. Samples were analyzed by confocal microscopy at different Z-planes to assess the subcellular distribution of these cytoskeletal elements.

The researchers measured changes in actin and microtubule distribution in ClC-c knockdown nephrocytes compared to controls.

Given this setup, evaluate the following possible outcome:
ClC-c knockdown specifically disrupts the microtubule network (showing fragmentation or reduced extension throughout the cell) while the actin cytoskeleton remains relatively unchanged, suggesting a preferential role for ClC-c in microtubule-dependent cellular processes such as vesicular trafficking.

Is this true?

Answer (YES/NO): NO